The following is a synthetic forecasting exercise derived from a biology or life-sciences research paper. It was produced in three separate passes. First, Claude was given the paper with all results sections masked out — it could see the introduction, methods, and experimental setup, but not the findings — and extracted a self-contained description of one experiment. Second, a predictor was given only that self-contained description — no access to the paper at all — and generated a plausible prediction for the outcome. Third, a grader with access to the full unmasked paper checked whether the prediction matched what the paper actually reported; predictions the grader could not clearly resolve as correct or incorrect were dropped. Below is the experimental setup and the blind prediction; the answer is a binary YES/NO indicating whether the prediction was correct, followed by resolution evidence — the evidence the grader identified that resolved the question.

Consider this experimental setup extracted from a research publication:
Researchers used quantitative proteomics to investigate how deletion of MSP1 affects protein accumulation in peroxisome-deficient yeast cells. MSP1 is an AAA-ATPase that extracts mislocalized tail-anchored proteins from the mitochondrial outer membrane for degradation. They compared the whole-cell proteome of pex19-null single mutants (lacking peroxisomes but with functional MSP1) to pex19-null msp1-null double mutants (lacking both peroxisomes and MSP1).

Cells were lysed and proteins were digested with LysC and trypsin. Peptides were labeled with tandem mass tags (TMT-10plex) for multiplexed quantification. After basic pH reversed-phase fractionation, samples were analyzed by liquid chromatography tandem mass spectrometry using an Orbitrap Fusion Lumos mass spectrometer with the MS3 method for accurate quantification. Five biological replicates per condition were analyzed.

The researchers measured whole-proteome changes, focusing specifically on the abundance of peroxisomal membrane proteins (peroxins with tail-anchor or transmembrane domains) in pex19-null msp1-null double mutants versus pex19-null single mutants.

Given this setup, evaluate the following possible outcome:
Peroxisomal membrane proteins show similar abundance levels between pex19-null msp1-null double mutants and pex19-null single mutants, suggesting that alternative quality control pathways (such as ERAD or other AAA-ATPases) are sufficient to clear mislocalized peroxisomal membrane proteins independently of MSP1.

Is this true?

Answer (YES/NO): NO